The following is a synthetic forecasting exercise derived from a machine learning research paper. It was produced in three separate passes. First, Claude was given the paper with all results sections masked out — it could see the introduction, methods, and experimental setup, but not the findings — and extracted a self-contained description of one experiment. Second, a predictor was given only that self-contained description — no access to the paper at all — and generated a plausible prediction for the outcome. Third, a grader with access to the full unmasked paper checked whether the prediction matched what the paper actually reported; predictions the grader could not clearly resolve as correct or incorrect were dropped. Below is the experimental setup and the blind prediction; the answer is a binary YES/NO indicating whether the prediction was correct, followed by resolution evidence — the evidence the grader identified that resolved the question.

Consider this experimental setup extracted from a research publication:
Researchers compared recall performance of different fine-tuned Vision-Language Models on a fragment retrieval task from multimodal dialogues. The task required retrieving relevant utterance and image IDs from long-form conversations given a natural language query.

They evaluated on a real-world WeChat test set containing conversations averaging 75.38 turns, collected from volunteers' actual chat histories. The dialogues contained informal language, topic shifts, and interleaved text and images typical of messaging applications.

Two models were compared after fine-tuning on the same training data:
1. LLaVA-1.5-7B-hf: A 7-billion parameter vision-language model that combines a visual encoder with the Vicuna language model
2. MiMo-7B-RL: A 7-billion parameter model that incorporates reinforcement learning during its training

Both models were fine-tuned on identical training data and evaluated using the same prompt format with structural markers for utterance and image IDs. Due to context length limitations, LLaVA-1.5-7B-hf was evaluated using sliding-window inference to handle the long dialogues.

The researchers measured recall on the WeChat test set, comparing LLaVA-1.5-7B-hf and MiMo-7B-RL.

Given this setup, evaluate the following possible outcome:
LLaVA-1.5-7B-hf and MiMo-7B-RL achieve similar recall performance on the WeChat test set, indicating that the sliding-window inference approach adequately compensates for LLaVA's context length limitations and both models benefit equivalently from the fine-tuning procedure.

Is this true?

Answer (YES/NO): NO